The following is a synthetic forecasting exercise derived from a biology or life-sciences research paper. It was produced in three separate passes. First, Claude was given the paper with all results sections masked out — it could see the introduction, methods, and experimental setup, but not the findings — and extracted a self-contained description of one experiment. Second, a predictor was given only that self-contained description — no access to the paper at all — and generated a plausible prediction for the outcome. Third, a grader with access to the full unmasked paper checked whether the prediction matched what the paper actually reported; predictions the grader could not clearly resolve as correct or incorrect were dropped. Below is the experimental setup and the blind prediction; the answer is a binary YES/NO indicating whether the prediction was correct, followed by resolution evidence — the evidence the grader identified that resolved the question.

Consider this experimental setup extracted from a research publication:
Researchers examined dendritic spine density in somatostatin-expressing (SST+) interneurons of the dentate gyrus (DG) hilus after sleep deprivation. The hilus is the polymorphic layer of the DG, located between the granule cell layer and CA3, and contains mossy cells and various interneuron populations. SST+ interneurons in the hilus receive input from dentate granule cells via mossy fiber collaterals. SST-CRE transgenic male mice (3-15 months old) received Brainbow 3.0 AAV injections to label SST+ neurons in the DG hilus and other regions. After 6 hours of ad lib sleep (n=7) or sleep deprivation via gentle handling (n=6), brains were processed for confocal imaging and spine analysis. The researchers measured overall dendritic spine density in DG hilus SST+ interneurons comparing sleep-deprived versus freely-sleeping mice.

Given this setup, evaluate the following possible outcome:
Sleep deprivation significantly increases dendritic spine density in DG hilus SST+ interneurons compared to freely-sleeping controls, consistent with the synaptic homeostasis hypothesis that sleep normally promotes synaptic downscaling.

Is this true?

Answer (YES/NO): NO